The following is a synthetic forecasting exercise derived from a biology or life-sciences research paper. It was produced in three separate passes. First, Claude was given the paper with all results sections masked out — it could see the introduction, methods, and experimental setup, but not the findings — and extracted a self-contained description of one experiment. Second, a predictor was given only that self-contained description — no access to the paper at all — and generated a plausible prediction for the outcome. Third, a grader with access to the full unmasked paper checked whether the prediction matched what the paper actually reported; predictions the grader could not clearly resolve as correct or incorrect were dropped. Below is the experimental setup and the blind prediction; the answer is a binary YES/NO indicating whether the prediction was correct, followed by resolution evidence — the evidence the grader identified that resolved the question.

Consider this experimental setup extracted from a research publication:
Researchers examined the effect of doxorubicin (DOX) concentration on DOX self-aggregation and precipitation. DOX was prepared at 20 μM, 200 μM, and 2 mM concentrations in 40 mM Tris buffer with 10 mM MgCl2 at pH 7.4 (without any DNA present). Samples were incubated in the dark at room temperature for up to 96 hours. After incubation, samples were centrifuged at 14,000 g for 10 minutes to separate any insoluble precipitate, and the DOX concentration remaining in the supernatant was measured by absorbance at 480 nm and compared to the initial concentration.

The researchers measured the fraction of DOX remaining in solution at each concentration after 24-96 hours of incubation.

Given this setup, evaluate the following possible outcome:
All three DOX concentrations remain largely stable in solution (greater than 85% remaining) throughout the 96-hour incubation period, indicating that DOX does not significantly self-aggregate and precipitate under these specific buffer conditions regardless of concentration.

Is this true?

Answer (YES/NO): NO